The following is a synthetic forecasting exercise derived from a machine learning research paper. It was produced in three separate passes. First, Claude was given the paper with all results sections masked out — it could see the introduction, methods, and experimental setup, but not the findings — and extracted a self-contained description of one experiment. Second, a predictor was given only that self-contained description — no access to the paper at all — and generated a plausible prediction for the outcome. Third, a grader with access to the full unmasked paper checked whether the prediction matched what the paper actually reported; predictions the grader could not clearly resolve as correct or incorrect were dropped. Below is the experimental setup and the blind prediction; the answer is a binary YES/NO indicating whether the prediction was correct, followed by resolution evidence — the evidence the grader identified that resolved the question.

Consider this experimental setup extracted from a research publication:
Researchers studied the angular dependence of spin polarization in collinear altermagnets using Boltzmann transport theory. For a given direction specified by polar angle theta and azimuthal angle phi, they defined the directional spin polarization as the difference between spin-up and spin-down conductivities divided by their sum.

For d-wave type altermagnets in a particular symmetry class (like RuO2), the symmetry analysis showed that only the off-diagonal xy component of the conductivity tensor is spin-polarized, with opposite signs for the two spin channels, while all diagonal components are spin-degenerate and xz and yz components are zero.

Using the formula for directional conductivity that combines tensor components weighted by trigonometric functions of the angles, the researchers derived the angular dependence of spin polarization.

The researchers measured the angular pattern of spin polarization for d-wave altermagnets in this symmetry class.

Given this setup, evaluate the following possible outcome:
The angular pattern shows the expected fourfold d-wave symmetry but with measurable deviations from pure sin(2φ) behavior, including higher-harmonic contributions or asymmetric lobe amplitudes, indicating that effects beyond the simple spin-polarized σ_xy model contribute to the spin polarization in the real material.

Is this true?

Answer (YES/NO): NO